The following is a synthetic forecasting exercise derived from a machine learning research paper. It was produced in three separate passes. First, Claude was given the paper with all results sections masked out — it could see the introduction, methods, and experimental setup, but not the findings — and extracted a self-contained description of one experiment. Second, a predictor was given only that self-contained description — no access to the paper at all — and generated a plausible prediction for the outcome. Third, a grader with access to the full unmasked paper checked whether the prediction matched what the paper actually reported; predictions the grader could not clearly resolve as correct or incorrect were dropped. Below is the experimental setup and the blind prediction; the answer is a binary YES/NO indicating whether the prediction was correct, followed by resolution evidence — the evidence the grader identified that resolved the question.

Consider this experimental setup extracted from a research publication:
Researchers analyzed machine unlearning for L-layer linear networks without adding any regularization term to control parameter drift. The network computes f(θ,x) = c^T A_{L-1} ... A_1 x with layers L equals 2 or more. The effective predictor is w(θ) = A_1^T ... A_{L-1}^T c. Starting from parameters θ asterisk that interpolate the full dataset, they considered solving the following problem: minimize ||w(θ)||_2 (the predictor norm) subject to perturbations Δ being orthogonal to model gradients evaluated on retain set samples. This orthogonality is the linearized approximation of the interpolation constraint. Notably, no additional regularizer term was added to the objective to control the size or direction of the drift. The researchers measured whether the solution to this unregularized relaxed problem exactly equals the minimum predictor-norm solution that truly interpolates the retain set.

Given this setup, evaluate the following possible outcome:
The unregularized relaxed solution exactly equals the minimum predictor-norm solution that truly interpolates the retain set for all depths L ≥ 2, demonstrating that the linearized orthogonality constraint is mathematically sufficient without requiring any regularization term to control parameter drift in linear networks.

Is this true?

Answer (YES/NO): NO